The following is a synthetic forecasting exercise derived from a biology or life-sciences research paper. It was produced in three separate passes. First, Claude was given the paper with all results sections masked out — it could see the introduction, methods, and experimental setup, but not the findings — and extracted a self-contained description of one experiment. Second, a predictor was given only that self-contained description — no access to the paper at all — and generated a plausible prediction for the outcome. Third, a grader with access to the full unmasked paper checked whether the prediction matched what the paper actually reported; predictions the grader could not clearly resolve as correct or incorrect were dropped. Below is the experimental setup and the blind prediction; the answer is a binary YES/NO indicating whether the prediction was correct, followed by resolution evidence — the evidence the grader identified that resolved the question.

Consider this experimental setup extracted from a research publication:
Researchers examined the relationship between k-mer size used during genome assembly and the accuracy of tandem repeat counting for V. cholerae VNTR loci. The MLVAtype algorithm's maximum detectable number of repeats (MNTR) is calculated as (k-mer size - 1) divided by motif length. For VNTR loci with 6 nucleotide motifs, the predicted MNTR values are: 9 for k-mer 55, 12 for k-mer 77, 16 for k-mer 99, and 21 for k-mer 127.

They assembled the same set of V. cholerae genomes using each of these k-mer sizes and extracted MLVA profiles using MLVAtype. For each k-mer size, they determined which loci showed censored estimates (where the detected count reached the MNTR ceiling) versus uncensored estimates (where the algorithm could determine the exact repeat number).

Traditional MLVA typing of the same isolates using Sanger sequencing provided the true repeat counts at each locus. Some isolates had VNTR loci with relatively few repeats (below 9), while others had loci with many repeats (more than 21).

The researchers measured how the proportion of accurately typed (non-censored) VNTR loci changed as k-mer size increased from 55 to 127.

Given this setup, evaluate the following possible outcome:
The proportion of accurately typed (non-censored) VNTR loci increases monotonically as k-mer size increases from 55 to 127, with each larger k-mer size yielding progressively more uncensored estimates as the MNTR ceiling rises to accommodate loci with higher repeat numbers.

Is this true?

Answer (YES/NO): YES